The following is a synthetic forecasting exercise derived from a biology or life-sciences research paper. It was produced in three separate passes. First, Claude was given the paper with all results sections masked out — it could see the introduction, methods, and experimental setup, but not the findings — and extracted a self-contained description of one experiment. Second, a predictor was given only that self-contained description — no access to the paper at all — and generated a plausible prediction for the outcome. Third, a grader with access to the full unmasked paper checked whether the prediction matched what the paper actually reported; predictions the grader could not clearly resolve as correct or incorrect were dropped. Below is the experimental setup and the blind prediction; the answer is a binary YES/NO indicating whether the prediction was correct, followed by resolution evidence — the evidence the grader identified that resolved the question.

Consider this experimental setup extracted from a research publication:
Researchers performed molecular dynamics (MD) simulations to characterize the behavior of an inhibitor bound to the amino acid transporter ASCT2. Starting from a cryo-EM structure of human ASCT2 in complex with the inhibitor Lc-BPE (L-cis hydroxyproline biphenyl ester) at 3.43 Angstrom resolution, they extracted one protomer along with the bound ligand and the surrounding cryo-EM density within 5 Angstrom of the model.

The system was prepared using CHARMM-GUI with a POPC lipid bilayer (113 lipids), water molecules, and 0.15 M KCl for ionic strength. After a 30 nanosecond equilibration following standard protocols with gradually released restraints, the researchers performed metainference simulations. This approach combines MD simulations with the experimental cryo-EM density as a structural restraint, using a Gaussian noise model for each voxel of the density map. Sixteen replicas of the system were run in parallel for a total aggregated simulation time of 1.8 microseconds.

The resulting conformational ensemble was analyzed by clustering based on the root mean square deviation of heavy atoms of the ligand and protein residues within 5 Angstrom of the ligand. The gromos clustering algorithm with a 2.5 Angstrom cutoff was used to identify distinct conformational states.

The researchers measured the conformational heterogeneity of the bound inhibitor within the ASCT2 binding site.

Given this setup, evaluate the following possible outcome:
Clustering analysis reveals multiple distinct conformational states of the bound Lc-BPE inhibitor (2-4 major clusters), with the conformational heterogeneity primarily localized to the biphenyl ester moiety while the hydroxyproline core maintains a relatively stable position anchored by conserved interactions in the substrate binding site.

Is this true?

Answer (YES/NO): YES